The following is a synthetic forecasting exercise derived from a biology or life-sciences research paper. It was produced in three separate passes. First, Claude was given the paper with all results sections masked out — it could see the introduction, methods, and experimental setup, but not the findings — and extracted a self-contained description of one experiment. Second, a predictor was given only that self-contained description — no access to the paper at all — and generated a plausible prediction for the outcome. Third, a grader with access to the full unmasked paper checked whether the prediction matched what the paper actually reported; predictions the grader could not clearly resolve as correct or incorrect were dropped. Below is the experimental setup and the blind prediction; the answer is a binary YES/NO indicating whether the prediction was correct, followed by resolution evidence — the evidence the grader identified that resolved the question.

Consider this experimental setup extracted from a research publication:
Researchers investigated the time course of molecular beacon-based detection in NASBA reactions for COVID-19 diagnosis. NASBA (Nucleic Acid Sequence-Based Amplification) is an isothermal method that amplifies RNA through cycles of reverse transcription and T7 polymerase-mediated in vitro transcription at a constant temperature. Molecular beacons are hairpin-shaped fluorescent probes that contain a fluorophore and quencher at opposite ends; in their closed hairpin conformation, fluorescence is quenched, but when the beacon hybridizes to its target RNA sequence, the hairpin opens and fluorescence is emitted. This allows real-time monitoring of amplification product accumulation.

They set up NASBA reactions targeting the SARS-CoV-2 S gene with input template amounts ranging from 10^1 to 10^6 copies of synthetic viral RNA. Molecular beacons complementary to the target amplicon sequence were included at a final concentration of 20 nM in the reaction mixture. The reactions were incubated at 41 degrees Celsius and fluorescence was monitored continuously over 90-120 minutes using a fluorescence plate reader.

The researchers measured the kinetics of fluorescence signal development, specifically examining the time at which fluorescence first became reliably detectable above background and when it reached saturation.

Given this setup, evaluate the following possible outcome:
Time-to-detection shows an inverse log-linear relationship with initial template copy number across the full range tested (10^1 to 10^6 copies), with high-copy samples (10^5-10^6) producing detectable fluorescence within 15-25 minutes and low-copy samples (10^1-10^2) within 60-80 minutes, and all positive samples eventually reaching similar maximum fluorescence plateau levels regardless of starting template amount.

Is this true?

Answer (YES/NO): NO